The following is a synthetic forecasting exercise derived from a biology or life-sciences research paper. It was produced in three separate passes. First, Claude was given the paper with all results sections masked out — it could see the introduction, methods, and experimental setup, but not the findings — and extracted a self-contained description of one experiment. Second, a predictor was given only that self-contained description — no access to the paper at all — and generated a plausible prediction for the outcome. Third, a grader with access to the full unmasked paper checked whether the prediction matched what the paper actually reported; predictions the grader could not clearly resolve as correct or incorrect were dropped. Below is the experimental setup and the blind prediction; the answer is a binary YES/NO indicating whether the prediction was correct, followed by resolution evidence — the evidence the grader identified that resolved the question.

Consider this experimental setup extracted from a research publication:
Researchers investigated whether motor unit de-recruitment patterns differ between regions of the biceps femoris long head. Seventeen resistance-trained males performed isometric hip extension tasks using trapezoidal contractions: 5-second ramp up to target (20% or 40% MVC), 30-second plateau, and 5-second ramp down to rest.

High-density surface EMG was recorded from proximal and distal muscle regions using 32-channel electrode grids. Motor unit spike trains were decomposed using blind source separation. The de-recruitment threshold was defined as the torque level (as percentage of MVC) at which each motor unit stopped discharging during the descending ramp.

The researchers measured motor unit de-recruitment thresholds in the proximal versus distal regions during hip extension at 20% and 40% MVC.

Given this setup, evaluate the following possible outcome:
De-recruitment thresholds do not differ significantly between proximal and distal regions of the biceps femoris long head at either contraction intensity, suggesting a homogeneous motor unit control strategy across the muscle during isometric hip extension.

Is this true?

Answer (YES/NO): YES